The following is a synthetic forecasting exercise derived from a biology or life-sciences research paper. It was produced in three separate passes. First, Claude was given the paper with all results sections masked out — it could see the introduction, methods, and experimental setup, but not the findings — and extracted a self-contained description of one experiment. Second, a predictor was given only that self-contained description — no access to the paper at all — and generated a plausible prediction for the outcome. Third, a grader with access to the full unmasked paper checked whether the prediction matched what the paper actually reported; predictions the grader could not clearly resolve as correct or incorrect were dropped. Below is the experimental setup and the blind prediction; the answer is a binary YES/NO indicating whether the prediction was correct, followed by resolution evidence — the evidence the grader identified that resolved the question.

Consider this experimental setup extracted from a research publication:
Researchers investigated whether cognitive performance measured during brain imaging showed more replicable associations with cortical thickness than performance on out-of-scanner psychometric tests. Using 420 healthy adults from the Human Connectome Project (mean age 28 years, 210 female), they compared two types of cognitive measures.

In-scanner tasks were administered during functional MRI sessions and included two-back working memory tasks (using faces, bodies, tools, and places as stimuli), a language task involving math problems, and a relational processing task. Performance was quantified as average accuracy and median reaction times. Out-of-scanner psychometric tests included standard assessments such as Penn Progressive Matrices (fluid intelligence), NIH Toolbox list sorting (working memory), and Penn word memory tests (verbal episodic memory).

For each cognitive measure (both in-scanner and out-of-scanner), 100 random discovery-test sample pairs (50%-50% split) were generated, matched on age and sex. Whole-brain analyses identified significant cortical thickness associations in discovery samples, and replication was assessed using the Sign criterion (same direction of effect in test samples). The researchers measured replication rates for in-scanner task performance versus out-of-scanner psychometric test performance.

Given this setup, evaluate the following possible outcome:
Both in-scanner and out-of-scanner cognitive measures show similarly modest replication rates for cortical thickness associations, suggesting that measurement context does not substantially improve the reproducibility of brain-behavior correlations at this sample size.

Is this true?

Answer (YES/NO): NO